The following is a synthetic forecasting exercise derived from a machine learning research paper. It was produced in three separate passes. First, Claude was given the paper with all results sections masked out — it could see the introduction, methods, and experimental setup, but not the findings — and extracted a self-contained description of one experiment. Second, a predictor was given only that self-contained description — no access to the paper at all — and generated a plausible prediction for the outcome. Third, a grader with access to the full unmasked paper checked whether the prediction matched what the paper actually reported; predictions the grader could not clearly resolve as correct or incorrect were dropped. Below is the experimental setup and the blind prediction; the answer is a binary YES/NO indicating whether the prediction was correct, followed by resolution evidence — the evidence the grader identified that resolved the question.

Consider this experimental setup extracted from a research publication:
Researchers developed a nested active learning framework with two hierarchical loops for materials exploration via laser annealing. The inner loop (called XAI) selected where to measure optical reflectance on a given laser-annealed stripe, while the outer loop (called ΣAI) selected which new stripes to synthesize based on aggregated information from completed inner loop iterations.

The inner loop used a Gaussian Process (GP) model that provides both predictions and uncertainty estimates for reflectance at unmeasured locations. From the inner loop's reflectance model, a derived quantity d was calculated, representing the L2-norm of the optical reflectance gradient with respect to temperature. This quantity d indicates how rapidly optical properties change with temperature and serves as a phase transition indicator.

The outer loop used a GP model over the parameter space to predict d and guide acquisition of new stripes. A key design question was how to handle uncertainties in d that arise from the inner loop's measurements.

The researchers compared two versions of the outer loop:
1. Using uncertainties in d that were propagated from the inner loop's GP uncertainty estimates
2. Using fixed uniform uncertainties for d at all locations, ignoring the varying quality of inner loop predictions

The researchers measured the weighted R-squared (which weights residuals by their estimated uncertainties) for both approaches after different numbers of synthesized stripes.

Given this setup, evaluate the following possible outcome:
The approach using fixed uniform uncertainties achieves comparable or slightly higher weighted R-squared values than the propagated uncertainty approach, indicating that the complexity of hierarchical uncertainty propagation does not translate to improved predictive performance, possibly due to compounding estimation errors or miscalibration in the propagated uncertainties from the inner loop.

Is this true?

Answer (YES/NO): NO